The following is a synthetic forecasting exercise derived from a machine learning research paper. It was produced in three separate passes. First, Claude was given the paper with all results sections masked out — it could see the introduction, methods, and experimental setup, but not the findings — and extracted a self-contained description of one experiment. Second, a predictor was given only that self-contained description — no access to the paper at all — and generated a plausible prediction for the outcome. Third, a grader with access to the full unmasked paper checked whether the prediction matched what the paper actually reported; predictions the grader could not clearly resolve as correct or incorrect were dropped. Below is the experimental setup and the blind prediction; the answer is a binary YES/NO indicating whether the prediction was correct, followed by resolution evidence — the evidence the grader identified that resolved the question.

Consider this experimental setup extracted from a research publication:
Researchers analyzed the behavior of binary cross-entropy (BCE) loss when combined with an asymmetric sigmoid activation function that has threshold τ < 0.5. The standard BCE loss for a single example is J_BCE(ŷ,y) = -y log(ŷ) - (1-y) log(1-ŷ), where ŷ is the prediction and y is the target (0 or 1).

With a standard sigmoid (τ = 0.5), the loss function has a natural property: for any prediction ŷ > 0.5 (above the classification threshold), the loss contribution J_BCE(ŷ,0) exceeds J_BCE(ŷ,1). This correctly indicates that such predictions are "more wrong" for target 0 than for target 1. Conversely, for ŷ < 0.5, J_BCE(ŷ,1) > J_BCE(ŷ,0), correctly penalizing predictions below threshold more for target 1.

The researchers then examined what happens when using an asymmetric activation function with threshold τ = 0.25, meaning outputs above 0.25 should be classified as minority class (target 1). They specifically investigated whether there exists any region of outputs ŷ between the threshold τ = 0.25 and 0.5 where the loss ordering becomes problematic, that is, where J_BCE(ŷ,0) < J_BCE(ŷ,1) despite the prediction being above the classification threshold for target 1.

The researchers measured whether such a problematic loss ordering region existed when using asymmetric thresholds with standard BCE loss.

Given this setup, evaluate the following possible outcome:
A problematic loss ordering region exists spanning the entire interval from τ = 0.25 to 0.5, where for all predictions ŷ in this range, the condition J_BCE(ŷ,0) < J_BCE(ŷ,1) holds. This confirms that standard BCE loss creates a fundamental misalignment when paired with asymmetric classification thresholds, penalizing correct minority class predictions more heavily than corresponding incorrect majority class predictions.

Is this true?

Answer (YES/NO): NO